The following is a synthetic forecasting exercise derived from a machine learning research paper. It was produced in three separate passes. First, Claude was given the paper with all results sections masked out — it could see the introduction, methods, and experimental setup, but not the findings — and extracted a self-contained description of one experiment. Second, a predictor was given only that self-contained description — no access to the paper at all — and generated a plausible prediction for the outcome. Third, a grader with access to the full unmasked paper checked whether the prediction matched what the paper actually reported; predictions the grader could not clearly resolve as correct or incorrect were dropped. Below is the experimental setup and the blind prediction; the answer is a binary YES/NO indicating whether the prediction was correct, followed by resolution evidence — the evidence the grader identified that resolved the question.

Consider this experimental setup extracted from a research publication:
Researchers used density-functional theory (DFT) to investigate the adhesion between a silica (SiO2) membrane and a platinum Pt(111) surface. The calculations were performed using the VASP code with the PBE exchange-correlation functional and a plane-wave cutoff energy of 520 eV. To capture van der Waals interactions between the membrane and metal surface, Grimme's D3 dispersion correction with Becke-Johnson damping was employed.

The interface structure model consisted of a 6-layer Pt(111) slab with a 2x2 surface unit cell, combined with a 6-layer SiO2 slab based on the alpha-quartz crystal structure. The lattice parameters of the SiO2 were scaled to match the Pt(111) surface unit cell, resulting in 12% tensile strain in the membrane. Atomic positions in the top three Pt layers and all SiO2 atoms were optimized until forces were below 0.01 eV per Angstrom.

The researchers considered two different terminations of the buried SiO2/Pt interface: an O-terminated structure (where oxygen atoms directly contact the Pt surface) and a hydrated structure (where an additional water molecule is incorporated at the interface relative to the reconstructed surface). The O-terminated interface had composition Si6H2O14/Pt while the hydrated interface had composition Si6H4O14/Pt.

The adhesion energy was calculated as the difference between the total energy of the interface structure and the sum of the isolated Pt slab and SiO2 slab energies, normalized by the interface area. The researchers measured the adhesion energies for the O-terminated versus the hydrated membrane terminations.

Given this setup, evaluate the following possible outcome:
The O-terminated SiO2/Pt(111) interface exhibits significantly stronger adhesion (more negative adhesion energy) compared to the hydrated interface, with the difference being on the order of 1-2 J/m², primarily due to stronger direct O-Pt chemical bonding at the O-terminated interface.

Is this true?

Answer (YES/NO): YES